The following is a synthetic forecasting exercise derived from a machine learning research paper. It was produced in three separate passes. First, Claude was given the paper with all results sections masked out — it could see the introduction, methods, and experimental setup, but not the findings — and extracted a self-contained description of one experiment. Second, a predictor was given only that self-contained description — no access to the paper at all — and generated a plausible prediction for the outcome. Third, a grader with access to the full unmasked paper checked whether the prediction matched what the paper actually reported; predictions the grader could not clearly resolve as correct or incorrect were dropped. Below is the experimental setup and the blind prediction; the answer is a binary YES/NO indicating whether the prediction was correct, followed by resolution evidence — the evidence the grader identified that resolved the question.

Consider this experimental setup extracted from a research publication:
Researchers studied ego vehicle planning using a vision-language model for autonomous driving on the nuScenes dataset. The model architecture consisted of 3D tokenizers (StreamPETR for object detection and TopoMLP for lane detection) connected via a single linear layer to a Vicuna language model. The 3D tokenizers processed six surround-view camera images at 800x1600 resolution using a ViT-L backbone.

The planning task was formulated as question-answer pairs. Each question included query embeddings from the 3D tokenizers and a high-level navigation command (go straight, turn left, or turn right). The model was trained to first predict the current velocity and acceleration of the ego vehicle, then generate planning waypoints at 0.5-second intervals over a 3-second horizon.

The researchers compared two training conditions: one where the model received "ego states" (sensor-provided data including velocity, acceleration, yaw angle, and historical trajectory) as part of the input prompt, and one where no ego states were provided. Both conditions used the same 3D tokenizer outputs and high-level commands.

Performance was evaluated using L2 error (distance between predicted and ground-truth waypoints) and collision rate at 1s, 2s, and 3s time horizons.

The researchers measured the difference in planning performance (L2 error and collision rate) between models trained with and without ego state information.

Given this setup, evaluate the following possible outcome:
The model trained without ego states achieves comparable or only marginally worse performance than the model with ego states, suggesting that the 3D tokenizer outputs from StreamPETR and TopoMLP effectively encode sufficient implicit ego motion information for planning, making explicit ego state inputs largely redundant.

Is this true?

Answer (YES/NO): NO